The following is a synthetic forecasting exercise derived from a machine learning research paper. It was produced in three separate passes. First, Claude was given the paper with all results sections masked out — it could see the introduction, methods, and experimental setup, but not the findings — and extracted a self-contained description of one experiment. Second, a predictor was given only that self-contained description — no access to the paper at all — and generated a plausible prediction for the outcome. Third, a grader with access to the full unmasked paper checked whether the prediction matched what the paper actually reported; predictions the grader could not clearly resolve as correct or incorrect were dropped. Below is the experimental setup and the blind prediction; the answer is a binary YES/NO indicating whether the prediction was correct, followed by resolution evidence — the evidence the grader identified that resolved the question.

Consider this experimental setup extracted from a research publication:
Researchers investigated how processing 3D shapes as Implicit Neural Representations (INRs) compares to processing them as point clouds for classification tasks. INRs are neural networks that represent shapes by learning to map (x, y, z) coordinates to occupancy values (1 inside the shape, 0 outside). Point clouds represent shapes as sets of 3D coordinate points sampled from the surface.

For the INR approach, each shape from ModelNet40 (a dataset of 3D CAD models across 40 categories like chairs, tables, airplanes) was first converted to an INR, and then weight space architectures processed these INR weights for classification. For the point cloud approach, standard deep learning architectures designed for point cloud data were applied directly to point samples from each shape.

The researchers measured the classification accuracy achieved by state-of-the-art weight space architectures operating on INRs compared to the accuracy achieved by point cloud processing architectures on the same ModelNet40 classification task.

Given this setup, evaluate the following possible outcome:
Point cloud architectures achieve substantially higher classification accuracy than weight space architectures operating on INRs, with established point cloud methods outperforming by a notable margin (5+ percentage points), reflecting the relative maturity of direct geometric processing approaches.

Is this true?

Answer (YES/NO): YES